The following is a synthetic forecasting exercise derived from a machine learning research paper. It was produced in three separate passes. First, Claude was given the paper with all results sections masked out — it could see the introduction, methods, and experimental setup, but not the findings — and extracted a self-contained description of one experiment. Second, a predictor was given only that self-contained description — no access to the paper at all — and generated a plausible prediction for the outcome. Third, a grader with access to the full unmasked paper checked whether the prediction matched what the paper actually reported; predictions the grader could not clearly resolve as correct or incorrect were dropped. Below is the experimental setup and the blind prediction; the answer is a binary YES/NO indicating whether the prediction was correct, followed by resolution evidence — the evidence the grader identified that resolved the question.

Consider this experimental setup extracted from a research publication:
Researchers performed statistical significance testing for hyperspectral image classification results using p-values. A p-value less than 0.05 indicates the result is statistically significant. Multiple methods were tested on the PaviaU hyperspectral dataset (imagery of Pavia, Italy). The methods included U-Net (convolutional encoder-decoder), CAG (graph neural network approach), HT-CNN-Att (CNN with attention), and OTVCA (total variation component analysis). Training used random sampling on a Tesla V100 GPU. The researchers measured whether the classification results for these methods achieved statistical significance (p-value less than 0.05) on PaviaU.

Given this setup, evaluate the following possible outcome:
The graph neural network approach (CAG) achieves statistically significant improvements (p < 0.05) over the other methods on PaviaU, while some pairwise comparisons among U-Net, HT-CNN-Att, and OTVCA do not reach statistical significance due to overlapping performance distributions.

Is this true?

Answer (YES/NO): NO